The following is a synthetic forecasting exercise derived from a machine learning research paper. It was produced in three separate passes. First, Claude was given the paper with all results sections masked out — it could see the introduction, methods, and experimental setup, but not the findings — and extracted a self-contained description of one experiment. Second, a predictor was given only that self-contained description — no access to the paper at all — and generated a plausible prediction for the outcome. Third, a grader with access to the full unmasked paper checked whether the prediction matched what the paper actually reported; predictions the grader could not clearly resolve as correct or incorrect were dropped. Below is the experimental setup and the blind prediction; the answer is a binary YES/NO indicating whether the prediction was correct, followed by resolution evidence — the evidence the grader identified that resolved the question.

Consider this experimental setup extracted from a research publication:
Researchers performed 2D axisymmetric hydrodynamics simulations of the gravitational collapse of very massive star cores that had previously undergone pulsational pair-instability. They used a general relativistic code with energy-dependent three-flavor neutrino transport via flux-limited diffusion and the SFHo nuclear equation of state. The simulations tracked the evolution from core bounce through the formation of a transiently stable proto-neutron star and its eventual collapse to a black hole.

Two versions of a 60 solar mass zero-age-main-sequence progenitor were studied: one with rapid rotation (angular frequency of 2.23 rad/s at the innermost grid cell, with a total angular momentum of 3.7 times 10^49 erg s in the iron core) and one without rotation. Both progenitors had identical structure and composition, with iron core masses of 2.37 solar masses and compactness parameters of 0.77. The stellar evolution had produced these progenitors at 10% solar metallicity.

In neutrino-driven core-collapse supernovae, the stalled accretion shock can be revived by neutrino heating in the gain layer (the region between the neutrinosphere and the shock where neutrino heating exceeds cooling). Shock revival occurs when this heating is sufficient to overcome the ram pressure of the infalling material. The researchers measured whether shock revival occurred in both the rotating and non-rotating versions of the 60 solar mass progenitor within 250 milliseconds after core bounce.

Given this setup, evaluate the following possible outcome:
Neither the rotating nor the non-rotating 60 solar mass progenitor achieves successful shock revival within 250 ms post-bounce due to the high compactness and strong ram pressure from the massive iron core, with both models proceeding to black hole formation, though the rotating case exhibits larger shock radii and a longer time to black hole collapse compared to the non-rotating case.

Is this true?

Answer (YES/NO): NO